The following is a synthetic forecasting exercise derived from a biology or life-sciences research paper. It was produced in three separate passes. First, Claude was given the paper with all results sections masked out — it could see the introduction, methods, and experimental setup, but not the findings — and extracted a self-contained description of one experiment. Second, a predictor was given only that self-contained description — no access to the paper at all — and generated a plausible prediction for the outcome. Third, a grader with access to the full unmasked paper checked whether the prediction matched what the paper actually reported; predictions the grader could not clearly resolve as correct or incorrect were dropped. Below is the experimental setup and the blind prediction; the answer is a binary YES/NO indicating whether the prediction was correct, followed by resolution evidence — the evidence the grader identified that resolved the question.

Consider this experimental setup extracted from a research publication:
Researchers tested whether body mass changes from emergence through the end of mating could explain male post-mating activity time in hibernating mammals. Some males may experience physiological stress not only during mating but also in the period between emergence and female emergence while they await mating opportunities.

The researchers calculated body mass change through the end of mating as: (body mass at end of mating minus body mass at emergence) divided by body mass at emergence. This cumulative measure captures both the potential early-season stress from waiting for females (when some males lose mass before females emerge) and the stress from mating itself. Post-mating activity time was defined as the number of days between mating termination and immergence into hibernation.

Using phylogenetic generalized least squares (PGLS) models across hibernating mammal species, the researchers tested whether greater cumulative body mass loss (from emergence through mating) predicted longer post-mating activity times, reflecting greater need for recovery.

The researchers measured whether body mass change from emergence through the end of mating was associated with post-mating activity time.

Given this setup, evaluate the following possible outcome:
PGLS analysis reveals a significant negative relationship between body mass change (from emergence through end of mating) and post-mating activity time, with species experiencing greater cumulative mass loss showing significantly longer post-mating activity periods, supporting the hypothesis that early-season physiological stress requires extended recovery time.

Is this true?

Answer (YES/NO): YES